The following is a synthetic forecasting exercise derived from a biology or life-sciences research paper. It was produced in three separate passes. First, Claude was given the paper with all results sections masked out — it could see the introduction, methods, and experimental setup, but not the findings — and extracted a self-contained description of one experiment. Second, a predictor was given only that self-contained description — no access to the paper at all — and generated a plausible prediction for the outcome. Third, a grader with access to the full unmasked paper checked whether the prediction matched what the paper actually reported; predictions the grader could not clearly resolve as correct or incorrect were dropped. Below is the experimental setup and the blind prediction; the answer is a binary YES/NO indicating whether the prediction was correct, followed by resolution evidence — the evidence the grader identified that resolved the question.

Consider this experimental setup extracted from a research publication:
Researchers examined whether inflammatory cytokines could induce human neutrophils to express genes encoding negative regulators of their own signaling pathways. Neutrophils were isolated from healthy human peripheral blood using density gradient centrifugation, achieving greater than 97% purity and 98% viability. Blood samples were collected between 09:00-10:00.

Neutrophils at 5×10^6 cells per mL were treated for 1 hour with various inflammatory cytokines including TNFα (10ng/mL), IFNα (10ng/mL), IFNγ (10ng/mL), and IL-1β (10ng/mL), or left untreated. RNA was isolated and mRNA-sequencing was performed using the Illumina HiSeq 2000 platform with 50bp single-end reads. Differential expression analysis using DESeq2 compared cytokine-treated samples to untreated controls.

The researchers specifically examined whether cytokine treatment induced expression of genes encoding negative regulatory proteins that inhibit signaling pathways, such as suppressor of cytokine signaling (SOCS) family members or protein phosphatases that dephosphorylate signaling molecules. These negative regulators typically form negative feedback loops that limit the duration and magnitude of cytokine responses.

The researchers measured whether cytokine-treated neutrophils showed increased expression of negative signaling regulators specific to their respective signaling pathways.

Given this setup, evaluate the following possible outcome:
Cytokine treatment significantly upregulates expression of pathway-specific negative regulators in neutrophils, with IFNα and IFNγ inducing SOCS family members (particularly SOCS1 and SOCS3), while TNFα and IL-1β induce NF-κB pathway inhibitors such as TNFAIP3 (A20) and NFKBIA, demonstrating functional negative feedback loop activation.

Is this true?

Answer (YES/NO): NO